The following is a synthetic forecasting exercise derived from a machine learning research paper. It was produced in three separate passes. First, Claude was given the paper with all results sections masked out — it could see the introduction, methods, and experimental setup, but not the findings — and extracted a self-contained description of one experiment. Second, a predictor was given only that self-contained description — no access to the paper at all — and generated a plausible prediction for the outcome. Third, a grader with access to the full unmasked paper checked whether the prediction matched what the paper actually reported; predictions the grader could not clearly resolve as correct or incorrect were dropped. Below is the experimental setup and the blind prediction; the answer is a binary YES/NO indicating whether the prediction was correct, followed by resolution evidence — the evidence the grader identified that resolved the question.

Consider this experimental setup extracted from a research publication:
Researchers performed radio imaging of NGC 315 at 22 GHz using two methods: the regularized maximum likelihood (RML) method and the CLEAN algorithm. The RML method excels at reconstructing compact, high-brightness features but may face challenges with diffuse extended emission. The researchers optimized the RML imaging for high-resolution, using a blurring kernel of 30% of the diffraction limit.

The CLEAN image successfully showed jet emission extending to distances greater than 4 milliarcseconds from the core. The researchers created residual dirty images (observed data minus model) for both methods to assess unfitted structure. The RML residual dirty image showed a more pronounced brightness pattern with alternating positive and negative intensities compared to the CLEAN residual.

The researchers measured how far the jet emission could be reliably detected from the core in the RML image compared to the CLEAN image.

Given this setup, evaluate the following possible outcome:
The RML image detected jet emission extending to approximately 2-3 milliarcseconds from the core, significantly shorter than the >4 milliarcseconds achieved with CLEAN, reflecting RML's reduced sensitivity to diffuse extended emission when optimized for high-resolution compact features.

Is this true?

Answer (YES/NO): YES